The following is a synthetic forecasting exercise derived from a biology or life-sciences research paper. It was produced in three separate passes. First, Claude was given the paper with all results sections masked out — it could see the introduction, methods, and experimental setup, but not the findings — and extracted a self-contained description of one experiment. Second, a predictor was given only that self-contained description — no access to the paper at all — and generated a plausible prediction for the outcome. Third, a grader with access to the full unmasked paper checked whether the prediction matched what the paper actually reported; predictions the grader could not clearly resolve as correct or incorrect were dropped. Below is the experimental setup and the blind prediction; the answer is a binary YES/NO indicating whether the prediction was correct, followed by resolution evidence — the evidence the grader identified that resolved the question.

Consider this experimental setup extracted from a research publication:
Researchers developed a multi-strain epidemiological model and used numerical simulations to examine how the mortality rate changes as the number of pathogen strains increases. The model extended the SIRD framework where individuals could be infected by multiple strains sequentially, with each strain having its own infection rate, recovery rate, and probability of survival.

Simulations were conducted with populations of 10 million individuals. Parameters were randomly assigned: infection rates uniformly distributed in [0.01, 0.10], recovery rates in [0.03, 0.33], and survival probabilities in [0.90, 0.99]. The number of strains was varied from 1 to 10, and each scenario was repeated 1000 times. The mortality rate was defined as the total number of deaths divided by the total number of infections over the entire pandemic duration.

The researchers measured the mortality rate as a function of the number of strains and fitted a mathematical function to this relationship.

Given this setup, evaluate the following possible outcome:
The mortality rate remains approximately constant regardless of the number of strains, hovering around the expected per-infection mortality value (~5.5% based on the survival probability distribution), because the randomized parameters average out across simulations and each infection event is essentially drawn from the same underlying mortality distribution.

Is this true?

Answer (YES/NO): NO